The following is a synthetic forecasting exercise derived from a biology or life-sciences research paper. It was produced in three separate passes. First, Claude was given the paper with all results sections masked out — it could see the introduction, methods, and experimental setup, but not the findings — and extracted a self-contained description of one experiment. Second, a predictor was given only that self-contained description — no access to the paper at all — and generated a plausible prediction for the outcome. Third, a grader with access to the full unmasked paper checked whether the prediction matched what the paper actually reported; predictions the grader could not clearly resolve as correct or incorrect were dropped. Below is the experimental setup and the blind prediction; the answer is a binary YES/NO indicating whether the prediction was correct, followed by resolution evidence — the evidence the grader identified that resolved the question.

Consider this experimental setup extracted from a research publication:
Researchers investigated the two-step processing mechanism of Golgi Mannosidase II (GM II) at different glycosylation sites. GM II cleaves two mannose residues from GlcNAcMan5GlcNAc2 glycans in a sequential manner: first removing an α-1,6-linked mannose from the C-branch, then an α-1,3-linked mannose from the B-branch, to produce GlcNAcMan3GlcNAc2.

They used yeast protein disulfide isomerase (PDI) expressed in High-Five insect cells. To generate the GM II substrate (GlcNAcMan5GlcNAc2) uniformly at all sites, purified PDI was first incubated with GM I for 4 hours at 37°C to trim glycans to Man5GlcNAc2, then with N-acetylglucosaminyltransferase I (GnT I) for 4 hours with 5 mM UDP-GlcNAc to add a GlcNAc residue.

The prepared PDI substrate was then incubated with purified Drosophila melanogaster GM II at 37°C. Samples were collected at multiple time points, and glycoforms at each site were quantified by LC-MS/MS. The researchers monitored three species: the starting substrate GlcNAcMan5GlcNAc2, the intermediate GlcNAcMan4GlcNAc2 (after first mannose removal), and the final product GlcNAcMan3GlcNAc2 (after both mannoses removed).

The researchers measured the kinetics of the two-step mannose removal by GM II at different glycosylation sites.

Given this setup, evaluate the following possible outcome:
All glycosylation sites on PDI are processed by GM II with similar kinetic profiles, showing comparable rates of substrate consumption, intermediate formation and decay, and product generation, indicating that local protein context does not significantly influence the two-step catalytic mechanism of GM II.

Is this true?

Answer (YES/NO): NO